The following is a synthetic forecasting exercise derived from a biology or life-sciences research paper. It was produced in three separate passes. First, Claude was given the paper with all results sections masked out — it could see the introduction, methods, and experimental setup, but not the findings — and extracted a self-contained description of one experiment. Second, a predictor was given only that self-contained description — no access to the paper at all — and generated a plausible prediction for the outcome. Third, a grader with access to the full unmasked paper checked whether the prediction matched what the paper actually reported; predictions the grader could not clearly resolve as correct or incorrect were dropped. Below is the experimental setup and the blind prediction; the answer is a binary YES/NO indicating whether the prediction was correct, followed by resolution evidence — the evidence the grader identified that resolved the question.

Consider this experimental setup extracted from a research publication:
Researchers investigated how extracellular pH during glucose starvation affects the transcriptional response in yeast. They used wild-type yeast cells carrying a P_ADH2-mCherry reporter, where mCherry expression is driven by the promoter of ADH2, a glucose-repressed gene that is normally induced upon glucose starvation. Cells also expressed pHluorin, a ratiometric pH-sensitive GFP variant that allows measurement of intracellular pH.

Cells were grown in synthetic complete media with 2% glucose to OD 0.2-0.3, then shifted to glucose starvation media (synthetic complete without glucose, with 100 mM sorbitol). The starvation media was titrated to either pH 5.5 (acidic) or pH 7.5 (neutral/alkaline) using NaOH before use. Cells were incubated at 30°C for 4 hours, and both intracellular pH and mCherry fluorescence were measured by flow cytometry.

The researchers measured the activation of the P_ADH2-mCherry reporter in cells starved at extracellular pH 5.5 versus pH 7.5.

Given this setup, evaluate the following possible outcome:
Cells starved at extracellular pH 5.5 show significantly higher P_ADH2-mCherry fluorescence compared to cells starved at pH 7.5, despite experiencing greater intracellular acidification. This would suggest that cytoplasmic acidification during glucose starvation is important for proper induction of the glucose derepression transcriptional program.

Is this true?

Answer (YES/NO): YES